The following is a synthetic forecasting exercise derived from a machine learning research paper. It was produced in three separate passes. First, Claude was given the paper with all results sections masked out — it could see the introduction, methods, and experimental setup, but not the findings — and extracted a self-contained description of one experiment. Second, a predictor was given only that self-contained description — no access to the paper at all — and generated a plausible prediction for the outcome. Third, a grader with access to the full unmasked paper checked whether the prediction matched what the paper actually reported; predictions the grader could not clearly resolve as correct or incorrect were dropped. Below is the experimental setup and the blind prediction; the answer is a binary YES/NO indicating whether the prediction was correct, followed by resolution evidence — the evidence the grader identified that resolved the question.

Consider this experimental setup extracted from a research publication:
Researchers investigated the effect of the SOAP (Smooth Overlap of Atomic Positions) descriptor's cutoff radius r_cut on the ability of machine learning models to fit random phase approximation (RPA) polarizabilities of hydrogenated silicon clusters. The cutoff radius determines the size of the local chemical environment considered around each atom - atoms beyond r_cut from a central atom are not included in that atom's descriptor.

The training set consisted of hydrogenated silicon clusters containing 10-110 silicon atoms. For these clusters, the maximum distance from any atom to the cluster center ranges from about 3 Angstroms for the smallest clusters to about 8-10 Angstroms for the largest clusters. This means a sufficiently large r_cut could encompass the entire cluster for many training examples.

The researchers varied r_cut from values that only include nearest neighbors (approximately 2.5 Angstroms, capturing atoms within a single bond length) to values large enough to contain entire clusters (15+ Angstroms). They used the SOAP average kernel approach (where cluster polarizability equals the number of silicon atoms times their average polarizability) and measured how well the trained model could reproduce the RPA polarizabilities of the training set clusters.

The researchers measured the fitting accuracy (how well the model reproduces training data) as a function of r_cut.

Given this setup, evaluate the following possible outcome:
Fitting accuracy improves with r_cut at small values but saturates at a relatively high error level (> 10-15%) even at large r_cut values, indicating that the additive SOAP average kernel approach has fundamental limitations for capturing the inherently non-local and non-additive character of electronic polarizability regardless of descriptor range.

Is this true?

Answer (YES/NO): NO